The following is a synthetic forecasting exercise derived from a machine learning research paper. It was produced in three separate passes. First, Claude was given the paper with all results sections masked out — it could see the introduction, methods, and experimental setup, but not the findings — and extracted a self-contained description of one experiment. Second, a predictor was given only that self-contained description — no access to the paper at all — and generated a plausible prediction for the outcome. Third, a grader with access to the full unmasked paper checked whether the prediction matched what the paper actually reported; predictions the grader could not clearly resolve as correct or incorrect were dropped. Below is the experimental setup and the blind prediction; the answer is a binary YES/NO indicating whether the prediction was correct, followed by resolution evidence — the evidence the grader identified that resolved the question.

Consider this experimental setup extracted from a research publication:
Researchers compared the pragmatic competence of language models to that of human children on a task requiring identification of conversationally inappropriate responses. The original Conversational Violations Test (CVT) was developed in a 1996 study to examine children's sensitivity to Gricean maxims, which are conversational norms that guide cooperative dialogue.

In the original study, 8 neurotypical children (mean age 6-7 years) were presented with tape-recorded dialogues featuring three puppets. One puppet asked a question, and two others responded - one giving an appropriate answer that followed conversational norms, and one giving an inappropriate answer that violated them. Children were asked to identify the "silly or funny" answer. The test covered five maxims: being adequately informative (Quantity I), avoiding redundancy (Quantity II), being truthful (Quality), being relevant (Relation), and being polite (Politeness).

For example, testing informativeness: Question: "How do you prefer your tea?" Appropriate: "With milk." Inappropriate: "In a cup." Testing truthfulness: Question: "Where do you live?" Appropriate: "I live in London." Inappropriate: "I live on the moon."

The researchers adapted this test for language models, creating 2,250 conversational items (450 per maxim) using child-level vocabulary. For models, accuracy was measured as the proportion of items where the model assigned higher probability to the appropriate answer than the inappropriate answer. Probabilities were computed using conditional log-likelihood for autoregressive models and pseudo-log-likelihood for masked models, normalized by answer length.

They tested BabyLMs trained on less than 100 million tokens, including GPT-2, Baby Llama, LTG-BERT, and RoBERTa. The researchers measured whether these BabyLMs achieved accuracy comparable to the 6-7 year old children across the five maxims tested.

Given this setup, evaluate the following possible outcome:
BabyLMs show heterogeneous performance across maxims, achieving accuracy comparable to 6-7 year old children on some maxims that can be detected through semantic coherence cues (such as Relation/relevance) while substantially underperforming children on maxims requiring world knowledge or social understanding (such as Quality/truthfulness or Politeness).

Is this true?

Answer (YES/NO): NO